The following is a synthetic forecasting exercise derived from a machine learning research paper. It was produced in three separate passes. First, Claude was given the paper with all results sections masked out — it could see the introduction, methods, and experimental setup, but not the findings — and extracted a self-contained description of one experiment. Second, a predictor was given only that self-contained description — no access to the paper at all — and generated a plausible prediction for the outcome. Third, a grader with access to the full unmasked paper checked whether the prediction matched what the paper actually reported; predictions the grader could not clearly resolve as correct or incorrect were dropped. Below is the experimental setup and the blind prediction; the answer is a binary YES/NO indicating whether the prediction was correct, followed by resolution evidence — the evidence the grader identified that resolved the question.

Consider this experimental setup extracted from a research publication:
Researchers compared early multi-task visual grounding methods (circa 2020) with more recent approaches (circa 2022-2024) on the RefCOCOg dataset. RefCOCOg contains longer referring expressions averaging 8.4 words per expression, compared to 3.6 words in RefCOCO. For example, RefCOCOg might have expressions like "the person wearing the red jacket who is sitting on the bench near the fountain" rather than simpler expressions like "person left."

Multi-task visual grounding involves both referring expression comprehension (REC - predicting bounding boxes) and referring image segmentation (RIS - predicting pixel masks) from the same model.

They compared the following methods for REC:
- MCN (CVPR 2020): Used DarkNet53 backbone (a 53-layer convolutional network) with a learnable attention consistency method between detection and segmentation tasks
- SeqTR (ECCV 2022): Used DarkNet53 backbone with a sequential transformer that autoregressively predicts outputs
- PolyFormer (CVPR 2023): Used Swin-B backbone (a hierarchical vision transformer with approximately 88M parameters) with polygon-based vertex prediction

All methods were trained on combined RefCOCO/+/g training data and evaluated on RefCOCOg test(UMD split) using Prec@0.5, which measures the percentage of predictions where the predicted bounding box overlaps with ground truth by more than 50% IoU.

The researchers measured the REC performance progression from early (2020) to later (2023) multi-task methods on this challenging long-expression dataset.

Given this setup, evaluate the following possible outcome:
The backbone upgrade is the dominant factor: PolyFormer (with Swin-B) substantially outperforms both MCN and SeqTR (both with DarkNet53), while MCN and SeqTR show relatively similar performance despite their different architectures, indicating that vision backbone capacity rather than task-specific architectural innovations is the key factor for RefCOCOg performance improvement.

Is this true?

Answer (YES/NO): NO